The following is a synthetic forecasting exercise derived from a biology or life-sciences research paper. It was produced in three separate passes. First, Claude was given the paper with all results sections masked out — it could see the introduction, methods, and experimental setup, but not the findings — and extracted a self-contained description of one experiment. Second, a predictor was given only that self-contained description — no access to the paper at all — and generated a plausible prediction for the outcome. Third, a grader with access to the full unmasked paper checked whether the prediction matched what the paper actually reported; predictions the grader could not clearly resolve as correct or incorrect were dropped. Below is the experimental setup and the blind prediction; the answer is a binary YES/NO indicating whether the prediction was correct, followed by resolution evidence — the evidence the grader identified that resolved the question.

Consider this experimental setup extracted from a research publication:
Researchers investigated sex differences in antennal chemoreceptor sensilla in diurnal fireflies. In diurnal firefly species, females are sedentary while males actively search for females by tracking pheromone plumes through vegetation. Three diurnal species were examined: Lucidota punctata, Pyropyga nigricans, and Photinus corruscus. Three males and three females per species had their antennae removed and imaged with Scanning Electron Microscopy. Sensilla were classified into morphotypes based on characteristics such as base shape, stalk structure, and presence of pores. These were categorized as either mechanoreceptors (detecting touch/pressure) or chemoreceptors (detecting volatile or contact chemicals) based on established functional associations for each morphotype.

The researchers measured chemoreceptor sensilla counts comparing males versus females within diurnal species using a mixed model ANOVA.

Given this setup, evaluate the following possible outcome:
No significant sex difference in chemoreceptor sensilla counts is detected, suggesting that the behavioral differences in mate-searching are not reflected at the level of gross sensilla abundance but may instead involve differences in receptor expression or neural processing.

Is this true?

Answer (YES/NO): NO